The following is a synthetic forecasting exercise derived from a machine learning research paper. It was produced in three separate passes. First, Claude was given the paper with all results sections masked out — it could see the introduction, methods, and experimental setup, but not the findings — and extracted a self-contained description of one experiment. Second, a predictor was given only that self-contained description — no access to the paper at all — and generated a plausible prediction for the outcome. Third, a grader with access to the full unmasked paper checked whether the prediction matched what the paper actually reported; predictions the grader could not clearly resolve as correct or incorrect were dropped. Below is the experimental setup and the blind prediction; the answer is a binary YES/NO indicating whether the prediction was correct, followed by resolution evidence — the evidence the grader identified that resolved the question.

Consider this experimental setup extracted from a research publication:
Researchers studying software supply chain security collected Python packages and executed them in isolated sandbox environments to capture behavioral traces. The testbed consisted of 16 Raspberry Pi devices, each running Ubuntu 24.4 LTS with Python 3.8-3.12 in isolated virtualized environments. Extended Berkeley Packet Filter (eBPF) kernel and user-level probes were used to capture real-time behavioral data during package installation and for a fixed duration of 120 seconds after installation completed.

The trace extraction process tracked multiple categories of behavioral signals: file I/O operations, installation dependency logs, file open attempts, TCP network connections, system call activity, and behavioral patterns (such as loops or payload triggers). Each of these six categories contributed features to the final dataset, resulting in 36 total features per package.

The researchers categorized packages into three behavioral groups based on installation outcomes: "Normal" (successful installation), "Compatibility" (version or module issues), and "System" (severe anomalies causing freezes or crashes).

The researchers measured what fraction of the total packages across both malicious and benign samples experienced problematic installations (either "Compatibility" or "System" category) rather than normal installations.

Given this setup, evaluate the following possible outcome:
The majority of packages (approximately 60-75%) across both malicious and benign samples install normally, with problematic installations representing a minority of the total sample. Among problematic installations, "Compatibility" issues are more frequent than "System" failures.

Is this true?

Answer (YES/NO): NO